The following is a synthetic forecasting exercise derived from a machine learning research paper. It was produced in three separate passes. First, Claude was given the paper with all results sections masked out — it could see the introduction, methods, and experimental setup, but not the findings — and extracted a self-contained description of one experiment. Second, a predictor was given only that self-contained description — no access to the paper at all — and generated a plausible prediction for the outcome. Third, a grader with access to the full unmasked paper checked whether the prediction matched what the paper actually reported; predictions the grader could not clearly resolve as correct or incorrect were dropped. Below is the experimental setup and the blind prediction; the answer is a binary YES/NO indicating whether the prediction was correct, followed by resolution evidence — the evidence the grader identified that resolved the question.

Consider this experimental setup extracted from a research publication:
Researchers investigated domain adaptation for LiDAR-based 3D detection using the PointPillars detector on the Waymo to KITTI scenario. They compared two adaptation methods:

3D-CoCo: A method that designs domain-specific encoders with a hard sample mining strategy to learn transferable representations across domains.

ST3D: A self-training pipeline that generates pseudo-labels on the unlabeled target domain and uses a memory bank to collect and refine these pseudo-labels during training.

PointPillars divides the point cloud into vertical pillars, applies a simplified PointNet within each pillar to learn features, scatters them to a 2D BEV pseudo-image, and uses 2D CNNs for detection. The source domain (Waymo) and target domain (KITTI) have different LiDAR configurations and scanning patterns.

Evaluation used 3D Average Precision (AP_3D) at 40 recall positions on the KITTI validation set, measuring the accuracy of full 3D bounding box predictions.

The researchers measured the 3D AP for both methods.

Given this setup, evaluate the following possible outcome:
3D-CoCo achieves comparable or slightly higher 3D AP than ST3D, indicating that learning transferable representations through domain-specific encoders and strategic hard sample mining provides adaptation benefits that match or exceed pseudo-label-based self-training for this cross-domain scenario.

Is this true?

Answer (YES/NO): NO